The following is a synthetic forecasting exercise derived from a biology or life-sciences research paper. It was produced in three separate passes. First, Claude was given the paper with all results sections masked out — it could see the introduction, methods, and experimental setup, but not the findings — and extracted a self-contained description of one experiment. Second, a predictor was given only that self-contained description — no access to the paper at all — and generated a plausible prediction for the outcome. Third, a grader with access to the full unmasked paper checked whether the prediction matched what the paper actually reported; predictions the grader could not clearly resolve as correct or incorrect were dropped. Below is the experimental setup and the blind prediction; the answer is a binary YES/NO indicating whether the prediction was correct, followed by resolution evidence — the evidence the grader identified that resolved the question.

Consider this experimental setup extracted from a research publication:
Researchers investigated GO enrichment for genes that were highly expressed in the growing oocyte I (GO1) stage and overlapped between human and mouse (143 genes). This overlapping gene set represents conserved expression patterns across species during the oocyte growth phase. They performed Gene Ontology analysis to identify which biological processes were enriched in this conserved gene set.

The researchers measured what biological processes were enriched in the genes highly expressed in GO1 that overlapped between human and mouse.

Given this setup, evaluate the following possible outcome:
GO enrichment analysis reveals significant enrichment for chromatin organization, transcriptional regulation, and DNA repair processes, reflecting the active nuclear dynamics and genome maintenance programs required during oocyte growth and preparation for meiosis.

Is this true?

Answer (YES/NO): NO